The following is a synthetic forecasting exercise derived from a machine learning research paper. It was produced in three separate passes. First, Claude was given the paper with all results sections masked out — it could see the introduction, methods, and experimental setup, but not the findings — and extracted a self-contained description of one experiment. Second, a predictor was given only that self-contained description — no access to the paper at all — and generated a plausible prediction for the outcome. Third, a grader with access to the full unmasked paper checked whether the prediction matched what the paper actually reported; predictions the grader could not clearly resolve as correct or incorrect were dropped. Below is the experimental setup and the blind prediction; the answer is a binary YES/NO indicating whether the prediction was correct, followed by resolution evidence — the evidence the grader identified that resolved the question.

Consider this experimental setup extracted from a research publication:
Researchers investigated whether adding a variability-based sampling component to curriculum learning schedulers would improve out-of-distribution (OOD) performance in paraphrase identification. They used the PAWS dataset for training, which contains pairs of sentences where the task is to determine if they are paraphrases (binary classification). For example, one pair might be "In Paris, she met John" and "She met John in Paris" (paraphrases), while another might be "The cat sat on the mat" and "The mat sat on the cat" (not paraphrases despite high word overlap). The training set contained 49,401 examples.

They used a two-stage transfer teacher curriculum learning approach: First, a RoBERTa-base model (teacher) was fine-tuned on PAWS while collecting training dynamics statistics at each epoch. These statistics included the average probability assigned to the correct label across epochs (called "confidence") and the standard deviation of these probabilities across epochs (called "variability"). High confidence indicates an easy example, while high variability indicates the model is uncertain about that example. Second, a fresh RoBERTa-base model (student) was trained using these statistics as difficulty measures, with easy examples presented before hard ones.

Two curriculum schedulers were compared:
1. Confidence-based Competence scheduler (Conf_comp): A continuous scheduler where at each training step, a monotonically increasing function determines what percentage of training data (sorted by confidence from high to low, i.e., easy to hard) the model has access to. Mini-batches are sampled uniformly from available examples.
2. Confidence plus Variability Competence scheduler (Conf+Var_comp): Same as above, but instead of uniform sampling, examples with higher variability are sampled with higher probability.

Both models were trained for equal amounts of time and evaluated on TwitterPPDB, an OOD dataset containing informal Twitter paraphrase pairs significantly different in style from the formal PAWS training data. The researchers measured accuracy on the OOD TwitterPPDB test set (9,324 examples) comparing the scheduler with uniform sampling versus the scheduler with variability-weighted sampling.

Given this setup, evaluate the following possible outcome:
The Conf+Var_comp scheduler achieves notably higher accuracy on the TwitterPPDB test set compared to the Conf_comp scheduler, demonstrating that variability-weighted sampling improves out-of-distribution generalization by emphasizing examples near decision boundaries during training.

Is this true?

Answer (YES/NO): YES